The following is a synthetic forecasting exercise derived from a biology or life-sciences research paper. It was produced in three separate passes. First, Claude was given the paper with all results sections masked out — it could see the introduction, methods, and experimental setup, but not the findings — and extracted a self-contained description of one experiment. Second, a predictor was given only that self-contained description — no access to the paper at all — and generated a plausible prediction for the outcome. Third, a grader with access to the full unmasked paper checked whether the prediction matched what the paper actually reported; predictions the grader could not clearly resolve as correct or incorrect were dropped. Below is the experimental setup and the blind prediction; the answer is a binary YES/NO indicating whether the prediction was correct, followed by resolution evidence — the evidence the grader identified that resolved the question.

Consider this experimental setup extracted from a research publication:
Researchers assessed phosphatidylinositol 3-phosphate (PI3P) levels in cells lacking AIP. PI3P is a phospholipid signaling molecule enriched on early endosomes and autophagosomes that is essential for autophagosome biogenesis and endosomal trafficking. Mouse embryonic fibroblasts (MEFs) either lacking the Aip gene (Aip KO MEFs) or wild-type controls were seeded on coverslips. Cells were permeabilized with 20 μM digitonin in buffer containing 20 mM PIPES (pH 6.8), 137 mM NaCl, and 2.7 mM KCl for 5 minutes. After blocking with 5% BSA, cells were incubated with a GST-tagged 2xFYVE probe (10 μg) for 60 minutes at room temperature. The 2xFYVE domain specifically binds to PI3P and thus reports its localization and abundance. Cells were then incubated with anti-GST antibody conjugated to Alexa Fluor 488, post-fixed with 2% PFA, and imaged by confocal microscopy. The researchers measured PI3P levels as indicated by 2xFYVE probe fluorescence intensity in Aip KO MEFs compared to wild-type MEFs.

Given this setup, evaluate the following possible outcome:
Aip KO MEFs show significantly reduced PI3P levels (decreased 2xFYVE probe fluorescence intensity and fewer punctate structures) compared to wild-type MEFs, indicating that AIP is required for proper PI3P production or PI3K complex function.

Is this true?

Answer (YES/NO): NO